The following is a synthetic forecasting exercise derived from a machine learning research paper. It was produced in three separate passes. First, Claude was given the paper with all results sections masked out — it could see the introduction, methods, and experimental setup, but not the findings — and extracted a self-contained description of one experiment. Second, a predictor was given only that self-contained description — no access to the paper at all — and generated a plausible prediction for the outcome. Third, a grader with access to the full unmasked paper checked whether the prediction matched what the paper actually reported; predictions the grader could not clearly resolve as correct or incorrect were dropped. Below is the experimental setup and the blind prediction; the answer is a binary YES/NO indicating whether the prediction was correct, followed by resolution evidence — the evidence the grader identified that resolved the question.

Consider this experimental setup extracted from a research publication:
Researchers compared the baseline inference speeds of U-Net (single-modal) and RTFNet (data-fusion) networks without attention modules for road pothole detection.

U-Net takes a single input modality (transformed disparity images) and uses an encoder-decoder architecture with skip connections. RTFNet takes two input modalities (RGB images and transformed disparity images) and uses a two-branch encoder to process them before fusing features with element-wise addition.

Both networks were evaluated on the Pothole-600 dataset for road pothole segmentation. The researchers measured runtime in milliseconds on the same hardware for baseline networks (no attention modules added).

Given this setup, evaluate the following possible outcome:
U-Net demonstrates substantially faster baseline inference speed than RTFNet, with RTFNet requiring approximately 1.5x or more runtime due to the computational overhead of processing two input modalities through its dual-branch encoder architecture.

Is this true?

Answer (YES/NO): YES